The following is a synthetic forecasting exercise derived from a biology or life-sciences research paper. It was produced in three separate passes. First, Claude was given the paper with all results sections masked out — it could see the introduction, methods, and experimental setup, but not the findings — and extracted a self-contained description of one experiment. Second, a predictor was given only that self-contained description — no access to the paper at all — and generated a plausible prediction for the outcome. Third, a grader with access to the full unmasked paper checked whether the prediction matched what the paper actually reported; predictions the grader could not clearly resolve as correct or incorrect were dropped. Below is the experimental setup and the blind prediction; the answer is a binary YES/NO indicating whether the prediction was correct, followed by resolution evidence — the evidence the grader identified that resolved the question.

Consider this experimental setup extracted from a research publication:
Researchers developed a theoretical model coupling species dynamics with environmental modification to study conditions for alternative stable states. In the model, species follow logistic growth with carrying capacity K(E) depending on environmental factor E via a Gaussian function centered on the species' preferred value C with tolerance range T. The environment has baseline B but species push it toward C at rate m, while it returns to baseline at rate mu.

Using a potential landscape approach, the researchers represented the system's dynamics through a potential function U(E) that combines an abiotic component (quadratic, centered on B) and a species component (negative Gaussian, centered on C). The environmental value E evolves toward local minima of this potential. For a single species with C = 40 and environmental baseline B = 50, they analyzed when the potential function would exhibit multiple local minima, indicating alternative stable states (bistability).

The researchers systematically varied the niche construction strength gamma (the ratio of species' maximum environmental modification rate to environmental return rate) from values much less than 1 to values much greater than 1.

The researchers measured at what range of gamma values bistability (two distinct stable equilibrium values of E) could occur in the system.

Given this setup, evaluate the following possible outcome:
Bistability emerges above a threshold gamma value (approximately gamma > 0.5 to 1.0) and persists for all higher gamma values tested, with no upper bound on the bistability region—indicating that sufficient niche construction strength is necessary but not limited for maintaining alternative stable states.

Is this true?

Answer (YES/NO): NO